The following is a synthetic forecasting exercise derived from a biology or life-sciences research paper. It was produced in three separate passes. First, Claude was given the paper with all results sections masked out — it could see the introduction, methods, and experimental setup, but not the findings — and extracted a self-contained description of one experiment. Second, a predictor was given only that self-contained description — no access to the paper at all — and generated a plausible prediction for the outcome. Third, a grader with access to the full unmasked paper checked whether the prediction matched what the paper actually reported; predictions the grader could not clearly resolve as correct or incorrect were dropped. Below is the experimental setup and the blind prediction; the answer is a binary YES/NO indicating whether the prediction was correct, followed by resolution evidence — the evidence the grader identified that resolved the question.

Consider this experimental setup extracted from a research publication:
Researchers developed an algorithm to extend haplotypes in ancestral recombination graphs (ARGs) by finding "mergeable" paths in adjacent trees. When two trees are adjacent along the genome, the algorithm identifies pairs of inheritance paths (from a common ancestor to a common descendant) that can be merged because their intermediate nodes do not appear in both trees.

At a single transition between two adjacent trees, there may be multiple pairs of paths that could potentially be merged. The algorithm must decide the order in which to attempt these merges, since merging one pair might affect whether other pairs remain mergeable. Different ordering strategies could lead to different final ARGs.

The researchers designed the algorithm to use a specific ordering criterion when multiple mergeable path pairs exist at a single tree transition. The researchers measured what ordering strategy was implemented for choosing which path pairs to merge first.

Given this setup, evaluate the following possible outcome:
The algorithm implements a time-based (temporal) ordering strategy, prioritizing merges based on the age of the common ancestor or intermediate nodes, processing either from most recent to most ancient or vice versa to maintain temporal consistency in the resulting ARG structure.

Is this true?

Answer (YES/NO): NO